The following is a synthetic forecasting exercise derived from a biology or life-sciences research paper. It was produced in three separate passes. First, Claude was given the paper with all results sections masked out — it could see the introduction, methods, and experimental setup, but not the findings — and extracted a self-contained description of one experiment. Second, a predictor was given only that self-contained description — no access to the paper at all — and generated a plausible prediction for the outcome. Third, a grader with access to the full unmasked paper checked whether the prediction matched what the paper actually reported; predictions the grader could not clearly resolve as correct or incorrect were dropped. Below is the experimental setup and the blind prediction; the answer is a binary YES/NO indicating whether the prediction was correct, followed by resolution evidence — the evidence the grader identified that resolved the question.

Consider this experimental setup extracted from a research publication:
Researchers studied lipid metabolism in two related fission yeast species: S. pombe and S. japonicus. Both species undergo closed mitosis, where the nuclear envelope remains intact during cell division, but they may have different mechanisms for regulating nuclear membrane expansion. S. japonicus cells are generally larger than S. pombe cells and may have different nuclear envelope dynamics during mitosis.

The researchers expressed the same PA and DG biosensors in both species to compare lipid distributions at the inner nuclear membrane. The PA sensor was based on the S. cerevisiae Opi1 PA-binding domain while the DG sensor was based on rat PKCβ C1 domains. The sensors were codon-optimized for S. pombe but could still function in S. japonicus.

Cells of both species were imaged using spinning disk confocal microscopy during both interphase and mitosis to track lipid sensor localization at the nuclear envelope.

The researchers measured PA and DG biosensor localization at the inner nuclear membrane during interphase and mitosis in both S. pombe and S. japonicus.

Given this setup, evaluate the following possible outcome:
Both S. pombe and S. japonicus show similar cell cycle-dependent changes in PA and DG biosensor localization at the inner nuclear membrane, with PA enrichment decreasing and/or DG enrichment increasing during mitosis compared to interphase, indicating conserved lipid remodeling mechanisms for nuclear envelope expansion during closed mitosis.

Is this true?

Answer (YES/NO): NO